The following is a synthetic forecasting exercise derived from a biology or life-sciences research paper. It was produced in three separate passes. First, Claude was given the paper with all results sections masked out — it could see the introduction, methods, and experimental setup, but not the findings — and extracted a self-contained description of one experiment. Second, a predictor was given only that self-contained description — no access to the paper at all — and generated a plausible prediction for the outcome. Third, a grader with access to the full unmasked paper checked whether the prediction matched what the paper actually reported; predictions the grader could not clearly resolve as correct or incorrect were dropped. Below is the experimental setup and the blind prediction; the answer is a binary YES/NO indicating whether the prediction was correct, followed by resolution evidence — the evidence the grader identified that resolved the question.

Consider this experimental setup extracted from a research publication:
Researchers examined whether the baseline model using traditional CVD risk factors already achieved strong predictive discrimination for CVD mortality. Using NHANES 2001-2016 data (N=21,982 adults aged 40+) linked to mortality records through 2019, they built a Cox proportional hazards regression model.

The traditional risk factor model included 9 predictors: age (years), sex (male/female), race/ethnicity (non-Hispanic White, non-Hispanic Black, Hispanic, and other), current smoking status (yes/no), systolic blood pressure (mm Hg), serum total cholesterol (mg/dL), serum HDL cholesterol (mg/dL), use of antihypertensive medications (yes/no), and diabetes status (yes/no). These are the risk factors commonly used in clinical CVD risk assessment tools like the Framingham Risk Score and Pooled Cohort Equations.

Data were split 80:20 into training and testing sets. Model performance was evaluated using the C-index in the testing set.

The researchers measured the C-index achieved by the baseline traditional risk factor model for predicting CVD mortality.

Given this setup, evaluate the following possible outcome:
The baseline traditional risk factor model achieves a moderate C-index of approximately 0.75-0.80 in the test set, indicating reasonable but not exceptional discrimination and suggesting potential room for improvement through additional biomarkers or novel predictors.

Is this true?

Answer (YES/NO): NO